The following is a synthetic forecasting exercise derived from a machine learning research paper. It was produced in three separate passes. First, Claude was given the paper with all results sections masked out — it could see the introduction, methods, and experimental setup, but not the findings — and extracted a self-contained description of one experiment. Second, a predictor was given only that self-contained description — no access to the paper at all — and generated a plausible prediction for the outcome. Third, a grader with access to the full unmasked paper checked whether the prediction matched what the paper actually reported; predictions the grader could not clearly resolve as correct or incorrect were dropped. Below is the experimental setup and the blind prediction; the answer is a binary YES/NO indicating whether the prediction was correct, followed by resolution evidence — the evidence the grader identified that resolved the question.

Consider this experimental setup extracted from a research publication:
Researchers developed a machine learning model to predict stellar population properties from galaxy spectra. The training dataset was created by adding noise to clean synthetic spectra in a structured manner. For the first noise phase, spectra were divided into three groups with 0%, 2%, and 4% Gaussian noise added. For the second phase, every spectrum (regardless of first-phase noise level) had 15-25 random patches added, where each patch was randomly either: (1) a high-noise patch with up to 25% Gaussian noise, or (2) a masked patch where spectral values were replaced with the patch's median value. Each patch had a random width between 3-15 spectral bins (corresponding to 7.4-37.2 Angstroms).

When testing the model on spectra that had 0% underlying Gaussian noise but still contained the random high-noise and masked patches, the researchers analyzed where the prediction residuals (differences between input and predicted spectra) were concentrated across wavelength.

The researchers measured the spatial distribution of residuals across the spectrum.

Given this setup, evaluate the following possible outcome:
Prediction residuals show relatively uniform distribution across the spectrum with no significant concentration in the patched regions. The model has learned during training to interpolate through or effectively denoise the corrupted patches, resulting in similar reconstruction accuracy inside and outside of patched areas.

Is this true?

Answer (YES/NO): NO